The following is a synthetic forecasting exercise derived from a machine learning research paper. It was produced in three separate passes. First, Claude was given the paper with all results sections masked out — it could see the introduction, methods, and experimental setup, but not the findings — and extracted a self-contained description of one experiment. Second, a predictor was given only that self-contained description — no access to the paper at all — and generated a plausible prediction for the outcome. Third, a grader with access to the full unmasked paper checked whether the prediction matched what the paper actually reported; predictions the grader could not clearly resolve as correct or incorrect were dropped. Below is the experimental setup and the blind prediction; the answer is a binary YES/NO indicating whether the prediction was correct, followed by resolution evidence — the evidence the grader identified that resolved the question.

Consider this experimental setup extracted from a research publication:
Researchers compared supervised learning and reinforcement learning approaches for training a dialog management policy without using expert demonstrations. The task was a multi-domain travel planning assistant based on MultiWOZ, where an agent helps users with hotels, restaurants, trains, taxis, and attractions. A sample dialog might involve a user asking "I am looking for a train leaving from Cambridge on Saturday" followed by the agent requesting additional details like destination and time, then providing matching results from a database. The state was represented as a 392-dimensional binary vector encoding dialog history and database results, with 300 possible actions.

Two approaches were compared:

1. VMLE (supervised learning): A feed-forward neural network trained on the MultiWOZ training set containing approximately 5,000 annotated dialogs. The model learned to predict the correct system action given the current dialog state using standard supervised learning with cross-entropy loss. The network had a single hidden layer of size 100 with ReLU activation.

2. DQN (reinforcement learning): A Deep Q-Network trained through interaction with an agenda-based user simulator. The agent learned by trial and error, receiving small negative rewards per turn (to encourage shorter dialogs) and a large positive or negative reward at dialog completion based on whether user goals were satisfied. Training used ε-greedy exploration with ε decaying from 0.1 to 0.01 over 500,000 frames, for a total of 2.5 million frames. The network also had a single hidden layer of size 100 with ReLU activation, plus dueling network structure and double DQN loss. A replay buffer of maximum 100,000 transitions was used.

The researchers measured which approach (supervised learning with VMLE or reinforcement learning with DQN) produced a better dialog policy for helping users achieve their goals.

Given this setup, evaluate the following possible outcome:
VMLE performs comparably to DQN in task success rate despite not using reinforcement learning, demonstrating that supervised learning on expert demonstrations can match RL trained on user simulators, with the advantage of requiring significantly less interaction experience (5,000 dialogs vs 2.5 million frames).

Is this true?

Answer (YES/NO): NO